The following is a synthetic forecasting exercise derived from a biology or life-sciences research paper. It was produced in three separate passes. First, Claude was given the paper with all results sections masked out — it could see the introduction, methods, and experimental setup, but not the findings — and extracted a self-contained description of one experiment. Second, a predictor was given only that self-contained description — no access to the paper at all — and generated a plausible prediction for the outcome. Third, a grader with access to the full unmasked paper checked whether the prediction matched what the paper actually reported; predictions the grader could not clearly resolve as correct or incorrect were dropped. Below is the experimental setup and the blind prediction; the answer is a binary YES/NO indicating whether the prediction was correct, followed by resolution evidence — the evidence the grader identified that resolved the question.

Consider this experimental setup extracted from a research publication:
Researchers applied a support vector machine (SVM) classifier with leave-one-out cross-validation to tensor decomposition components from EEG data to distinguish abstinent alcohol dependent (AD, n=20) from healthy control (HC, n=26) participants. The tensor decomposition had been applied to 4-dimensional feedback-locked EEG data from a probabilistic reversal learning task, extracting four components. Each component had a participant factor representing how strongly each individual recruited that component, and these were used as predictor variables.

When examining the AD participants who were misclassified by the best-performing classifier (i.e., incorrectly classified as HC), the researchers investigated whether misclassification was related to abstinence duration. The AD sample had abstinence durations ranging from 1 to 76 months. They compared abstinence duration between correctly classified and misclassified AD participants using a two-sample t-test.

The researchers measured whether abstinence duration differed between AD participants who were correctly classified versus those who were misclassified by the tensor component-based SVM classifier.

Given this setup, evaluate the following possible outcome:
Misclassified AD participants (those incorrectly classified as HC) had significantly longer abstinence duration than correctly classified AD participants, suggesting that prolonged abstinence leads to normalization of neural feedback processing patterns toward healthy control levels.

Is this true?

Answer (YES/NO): YES